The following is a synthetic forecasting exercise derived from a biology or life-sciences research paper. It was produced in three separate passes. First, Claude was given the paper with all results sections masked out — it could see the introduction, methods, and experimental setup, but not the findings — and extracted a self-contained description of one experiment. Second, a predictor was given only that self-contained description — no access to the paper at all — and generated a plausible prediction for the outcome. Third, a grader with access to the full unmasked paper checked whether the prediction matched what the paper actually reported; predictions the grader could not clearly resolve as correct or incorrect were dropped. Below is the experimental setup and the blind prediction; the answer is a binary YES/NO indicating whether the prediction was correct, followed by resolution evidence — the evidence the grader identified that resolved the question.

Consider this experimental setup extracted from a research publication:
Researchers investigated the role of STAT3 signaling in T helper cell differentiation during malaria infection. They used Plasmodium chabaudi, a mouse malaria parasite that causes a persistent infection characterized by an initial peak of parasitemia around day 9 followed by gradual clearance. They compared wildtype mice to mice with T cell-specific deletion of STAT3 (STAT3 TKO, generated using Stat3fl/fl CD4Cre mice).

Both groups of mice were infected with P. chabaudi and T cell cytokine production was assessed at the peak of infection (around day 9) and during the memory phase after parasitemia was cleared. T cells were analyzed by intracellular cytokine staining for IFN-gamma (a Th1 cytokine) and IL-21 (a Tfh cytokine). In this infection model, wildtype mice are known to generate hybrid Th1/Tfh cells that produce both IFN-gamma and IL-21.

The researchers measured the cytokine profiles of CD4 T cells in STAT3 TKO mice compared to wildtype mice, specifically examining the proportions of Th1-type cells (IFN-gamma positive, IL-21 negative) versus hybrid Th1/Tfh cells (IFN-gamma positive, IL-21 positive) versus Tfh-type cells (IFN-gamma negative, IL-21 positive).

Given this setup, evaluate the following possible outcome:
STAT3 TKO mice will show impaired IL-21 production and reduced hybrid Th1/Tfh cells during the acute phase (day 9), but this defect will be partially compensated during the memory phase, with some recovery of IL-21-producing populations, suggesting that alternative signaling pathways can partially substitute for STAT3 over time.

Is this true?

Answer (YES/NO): NO